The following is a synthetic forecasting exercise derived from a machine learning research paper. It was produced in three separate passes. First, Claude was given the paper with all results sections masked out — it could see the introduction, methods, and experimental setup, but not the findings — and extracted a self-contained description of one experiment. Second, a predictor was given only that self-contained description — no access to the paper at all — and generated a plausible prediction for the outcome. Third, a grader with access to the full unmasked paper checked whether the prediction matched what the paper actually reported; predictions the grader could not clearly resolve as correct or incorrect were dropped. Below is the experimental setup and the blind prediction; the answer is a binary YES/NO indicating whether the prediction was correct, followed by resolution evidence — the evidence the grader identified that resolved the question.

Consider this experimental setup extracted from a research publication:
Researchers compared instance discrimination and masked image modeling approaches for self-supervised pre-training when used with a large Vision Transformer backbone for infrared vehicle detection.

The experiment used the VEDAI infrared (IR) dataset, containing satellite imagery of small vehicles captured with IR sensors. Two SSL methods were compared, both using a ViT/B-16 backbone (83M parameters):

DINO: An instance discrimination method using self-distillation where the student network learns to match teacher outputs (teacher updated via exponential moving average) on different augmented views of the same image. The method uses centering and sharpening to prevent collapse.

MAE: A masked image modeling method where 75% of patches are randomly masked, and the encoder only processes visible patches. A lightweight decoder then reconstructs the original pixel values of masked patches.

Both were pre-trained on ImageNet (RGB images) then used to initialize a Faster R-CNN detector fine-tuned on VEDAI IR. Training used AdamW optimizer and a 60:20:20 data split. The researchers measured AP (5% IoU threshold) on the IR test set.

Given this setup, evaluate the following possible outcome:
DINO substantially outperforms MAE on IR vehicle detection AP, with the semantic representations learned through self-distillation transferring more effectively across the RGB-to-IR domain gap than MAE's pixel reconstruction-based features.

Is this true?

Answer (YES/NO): NO